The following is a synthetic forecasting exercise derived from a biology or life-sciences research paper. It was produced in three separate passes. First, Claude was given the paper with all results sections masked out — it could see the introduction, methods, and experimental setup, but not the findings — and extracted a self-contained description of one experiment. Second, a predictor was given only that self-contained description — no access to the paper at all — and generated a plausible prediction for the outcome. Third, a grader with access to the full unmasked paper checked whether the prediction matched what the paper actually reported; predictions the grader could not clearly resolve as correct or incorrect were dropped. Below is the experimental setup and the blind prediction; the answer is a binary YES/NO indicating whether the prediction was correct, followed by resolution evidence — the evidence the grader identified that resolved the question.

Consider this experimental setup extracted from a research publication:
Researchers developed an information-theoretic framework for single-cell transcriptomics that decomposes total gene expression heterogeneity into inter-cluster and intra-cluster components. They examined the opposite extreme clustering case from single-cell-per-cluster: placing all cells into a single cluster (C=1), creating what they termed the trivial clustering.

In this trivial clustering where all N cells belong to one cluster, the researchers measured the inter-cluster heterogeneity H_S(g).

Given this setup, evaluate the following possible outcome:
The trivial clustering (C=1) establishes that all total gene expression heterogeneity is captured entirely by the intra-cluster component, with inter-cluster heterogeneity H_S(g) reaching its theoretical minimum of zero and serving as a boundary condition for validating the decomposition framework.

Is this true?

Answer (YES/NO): YES